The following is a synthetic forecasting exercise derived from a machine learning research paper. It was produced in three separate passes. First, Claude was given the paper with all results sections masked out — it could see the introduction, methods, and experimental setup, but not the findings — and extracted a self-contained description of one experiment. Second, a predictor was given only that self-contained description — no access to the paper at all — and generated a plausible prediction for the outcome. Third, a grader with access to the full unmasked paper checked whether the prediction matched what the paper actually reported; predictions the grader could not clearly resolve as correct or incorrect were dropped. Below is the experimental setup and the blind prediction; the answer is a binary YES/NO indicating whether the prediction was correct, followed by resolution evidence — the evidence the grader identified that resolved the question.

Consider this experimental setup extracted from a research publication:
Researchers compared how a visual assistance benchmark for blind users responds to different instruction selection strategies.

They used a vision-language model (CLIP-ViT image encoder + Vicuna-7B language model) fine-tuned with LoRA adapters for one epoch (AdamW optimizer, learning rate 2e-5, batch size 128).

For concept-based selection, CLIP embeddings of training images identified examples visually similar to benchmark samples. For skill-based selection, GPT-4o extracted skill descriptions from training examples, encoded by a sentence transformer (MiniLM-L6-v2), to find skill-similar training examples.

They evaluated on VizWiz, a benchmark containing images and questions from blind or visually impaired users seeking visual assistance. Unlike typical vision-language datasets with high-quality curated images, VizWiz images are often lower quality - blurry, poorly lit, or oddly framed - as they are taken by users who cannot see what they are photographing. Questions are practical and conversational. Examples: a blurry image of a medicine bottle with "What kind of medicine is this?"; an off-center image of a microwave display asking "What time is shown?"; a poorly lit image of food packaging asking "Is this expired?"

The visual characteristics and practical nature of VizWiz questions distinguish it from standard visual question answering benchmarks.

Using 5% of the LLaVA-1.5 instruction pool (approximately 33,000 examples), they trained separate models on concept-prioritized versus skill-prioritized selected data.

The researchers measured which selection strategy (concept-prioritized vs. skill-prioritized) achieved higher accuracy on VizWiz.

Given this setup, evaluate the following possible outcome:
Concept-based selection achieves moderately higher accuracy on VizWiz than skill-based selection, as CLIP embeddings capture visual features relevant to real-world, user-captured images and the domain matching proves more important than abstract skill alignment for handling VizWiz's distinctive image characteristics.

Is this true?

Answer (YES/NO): YES